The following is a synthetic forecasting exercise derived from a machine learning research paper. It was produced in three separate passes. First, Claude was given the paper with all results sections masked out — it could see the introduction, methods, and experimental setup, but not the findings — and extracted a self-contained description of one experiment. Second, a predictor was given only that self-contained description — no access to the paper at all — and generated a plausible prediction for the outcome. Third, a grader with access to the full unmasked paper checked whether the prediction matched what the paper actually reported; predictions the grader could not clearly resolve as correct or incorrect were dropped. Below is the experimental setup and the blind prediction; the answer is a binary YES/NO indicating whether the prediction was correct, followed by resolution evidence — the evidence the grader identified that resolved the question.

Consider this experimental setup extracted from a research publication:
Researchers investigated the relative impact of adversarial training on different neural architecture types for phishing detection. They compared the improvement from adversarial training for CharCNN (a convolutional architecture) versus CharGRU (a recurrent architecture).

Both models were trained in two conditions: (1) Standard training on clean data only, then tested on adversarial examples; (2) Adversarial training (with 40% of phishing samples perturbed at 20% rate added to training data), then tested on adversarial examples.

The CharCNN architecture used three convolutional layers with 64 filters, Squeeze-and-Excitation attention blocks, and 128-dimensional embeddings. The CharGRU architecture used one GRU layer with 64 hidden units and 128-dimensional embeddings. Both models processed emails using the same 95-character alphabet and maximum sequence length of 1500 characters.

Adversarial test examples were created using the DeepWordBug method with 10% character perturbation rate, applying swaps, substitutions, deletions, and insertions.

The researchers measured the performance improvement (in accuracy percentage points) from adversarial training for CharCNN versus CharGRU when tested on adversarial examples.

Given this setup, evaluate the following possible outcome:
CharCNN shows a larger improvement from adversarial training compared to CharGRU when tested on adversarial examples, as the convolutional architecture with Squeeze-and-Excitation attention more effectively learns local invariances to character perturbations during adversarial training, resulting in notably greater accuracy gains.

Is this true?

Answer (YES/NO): YES